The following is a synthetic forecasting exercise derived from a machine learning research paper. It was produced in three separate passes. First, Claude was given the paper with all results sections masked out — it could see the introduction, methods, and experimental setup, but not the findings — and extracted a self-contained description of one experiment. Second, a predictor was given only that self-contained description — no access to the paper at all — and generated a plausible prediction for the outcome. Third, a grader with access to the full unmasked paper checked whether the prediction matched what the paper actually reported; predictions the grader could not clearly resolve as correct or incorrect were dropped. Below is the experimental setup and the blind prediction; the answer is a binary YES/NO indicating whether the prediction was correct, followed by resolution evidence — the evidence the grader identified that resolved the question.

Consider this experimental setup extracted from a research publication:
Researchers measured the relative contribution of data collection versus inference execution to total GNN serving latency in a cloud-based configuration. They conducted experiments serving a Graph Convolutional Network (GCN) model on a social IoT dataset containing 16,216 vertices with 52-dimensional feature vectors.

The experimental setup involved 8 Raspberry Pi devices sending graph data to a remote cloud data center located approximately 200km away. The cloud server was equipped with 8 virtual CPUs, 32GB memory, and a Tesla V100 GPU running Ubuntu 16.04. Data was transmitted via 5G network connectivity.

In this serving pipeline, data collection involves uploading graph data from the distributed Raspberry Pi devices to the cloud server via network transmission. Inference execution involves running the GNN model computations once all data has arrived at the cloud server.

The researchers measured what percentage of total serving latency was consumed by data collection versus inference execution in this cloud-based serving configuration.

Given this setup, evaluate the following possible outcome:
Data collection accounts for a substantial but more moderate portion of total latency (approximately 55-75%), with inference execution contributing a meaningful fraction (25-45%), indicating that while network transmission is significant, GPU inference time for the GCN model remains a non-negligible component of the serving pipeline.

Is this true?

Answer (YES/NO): NO